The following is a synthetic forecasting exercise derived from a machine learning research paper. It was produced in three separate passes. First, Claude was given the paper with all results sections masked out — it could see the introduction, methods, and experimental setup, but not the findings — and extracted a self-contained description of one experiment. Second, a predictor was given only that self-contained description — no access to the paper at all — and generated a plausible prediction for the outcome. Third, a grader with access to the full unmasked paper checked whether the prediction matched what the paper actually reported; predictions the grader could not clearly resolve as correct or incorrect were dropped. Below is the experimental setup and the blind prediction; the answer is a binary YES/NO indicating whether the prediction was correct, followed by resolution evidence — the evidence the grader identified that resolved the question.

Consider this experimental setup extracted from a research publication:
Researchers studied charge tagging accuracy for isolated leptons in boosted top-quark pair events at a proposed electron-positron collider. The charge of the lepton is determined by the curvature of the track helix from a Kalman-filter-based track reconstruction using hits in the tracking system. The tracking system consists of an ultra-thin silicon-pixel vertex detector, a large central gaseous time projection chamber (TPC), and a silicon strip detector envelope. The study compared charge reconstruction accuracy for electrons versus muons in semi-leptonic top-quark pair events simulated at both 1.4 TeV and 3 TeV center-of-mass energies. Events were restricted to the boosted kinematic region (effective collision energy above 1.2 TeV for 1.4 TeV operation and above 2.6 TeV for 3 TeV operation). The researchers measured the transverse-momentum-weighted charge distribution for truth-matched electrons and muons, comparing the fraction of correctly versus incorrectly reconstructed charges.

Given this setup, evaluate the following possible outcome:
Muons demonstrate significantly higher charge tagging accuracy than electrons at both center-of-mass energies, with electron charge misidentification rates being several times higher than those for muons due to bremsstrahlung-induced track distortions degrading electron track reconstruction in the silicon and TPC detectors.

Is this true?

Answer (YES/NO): NO